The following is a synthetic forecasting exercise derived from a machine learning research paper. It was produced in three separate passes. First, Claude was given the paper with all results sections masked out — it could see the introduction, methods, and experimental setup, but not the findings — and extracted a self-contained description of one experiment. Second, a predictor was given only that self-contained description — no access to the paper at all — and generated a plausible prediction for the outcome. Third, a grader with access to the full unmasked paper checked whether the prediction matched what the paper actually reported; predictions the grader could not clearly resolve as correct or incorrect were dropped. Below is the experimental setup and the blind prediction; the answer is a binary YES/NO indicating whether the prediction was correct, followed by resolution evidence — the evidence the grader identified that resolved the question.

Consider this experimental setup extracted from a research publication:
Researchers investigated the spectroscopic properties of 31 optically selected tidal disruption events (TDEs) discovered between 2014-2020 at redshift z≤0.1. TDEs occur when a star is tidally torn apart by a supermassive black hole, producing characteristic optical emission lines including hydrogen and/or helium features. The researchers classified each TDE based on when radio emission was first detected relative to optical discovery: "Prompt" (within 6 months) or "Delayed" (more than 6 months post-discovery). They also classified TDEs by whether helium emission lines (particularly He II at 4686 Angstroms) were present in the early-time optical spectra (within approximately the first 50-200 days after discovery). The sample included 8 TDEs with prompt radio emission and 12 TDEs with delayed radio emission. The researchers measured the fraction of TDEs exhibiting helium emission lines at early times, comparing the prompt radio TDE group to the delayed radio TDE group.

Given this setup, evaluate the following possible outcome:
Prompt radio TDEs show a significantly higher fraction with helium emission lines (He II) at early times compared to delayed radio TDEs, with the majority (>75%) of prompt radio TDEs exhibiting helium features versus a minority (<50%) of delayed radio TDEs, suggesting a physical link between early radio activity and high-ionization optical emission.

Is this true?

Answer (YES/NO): YES